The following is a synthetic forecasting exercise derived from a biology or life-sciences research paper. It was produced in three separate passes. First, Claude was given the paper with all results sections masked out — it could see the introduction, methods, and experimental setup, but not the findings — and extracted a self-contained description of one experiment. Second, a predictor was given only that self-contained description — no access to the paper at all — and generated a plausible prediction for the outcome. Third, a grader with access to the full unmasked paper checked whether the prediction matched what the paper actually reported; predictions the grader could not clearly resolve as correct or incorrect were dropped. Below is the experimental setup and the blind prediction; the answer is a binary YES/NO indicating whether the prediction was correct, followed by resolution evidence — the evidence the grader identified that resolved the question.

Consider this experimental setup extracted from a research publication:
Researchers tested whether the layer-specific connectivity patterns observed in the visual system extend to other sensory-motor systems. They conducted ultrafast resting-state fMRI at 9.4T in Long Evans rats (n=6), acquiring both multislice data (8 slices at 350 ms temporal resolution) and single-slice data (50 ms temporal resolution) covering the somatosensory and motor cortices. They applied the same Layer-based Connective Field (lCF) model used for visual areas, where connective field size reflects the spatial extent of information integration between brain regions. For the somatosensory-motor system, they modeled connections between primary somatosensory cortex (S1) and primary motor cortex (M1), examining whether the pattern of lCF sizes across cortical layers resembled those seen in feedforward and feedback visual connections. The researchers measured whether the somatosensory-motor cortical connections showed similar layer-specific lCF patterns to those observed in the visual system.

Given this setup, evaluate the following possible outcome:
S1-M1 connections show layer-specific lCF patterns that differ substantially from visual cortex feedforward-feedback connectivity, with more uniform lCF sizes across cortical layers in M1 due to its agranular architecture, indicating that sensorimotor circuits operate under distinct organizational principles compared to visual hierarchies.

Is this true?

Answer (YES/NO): NO